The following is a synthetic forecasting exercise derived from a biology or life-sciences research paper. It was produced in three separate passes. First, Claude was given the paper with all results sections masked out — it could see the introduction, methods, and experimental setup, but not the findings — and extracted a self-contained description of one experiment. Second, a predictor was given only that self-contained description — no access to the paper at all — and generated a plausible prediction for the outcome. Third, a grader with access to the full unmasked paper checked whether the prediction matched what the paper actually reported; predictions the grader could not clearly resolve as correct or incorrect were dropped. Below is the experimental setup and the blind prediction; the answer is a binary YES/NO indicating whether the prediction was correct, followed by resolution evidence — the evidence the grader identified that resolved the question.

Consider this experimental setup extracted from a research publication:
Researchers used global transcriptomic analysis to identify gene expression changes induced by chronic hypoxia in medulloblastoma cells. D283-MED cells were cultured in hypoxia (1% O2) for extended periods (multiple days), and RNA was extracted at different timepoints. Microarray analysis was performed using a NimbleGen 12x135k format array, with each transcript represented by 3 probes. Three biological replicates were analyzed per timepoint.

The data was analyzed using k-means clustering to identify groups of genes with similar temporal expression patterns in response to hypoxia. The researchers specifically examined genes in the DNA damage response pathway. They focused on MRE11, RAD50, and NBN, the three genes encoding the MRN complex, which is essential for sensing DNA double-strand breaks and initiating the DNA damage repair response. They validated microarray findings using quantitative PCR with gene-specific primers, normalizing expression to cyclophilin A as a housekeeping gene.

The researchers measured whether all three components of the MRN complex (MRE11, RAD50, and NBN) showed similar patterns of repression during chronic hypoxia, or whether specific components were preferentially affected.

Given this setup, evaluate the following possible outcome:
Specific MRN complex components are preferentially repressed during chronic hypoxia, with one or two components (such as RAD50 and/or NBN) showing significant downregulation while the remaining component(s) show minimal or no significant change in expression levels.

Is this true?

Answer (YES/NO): NO